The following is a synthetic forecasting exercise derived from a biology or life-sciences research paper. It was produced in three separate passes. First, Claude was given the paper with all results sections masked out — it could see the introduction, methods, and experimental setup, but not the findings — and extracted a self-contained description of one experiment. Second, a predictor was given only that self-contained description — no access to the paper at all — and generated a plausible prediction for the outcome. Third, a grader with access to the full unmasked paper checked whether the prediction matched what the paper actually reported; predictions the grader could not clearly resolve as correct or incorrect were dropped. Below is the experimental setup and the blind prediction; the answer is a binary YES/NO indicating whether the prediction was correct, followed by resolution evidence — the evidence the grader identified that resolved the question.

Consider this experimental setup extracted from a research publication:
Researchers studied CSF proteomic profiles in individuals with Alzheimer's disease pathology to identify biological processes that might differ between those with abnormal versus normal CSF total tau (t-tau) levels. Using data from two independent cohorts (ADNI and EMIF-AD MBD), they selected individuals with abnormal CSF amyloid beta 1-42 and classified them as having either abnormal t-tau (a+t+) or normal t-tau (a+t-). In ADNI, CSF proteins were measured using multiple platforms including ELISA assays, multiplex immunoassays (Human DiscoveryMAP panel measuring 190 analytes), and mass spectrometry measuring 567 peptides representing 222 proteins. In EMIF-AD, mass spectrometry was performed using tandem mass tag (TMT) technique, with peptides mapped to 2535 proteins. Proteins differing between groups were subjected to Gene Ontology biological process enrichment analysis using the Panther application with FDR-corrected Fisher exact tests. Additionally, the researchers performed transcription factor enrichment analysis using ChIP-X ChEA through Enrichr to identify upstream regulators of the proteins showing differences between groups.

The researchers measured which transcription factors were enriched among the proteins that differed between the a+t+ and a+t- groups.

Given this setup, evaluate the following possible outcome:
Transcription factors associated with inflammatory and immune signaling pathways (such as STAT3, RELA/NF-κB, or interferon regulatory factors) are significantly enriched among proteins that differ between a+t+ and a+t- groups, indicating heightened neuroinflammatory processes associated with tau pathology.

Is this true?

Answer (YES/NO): NO